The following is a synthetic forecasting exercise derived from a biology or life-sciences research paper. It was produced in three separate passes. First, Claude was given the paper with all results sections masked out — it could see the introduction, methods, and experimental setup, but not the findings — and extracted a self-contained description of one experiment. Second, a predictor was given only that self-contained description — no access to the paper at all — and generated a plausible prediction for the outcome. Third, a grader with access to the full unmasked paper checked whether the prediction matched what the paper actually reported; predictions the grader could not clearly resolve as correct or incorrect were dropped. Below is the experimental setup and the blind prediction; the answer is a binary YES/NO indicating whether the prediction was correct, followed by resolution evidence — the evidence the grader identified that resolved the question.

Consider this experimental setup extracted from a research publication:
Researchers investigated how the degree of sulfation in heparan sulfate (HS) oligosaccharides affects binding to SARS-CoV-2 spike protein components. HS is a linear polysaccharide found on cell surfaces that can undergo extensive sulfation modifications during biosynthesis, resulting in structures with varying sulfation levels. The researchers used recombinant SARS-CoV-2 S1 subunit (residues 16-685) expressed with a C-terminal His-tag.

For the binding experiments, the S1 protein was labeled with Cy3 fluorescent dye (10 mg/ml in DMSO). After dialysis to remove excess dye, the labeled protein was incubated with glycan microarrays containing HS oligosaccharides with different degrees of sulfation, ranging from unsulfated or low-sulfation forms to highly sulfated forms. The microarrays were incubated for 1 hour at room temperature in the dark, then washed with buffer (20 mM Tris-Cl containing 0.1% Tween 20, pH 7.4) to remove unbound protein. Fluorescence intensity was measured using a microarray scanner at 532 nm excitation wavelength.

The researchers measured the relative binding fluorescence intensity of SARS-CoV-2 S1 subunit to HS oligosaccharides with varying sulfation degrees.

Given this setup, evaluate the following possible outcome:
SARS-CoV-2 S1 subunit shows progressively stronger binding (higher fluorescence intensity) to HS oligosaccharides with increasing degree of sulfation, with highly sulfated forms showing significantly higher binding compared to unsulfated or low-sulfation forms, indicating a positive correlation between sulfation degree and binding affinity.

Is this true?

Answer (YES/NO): YES